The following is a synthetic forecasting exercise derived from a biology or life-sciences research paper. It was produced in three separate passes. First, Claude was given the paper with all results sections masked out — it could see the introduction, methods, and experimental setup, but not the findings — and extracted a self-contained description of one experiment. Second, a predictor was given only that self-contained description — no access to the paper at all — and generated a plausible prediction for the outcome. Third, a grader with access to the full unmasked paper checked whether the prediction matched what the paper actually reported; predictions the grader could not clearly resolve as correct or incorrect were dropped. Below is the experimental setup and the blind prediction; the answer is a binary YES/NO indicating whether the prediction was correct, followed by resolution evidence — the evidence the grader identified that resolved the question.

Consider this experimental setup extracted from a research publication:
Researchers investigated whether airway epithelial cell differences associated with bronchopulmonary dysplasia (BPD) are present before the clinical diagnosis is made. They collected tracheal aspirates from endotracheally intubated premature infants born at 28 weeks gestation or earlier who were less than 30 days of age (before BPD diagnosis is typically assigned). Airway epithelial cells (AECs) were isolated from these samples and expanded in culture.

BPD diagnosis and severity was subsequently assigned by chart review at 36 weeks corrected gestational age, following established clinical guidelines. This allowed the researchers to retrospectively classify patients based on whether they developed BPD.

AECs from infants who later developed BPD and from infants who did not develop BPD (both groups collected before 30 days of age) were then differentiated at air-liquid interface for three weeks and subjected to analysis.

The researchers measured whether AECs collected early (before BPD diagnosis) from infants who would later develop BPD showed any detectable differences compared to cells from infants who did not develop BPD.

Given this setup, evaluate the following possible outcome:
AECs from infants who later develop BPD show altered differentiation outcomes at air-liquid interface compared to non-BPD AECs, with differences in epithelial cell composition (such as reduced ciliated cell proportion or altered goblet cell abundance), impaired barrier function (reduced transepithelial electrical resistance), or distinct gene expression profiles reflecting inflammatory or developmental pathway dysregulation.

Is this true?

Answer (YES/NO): YES